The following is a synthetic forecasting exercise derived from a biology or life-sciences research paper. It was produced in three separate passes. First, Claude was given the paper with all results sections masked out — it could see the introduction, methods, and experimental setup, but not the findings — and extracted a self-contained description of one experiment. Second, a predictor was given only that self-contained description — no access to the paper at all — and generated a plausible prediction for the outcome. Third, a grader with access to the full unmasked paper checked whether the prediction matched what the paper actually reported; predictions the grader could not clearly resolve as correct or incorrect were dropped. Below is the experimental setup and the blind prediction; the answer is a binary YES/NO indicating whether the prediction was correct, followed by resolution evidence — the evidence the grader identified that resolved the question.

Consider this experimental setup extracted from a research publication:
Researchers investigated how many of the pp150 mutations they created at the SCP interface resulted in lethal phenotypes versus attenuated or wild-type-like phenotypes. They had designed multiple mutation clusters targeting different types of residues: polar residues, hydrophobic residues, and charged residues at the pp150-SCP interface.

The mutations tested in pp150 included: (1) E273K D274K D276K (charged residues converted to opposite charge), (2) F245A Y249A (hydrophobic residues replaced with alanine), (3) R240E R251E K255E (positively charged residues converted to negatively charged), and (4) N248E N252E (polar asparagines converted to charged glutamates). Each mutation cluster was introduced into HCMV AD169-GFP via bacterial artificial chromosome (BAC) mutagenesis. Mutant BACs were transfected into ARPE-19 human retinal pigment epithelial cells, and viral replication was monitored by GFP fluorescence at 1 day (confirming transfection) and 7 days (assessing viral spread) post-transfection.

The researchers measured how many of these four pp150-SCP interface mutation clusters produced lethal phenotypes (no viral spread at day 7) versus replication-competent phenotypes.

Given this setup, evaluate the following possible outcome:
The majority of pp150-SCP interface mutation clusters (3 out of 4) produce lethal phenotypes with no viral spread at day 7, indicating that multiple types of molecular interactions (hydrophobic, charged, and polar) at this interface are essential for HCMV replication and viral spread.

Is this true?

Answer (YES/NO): YES